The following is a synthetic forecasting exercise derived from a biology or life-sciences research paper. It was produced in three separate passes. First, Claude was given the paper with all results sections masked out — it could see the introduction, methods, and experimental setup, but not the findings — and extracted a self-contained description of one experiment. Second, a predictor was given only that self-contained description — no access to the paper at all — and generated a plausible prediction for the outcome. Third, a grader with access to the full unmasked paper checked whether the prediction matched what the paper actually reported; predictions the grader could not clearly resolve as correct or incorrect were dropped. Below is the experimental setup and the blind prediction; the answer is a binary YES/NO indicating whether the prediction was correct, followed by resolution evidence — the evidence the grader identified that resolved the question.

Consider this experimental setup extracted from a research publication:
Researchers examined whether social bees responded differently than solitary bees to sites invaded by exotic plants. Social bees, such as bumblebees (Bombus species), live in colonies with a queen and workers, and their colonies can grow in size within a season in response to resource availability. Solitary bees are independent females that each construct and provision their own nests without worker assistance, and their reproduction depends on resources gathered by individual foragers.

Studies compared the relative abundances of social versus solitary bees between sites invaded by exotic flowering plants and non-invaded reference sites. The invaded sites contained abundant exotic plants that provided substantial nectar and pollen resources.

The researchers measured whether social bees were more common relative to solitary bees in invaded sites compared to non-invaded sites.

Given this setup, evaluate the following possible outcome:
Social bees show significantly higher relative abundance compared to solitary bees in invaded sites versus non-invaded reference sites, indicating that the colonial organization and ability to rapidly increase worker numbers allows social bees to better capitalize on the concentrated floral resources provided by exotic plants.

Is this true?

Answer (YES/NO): YES